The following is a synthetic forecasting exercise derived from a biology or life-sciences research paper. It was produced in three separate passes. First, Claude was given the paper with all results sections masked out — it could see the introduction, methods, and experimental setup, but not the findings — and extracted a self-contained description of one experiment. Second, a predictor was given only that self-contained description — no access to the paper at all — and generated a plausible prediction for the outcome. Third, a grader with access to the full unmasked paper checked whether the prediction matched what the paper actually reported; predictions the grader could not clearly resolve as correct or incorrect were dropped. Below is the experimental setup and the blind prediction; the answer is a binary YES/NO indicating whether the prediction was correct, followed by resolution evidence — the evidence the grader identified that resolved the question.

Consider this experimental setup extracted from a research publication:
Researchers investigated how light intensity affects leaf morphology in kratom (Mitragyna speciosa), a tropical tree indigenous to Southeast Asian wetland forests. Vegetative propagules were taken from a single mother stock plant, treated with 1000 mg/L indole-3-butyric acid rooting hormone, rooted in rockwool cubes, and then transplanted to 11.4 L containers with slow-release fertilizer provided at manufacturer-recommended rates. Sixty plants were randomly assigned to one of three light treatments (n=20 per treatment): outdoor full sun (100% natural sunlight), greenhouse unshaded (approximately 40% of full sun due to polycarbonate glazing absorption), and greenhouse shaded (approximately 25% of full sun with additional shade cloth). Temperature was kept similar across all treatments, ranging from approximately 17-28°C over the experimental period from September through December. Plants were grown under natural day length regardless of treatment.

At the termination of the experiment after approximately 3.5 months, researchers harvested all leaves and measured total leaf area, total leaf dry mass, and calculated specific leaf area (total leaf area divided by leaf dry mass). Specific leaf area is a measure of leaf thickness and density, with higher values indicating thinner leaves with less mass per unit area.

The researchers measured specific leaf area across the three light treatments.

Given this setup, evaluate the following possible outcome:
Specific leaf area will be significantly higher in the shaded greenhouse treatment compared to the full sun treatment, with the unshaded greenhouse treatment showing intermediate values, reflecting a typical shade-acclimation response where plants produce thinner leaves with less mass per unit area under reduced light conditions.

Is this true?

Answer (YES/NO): YES